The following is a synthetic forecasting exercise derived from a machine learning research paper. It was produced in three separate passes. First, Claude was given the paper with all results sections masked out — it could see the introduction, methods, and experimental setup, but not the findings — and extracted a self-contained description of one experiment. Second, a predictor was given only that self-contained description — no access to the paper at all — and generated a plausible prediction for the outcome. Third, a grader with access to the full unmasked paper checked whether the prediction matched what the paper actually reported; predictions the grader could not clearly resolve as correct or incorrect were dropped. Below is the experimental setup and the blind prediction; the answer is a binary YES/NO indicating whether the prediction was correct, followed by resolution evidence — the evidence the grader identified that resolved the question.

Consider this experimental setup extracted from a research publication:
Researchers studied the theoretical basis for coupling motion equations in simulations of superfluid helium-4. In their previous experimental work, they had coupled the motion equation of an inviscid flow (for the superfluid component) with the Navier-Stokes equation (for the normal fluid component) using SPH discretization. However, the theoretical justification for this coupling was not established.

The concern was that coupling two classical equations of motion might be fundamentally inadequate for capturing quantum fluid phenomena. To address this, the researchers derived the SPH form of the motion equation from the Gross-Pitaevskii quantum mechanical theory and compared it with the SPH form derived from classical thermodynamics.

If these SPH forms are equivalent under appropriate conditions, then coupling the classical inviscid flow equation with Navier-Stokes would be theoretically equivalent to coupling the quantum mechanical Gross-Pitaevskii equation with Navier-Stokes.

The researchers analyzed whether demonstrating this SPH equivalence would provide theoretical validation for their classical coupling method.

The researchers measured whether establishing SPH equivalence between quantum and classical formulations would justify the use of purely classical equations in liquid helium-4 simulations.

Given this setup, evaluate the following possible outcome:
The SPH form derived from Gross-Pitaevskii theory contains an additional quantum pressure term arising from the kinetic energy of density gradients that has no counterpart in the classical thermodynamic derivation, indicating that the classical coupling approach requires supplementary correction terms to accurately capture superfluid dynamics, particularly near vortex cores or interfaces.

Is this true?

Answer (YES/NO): YES